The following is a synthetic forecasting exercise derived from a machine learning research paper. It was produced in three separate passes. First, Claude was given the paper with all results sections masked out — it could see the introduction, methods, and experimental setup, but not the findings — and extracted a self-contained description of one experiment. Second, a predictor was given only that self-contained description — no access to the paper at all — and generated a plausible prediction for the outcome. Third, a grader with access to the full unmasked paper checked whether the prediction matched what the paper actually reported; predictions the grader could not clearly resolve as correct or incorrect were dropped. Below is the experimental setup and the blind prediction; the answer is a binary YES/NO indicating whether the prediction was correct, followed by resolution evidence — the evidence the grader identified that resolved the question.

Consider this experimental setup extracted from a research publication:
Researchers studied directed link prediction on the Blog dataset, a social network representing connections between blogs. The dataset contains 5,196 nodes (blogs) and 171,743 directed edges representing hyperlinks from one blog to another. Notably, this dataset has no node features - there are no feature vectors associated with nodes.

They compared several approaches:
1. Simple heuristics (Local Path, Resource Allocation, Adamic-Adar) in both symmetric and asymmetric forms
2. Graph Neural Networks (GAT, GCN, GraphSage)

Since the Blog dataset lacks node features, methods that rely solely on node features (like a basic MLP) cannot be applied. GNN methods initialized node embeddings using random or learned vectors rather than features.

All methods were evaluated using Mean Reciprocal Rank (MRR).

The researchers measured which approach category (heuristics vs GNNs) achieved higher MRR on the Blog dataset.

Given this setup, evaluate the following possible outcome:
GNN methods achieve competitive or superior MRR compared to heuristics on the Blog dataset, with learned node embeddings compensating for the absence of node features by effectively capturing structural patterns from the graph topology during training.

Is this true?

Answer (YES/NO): NO